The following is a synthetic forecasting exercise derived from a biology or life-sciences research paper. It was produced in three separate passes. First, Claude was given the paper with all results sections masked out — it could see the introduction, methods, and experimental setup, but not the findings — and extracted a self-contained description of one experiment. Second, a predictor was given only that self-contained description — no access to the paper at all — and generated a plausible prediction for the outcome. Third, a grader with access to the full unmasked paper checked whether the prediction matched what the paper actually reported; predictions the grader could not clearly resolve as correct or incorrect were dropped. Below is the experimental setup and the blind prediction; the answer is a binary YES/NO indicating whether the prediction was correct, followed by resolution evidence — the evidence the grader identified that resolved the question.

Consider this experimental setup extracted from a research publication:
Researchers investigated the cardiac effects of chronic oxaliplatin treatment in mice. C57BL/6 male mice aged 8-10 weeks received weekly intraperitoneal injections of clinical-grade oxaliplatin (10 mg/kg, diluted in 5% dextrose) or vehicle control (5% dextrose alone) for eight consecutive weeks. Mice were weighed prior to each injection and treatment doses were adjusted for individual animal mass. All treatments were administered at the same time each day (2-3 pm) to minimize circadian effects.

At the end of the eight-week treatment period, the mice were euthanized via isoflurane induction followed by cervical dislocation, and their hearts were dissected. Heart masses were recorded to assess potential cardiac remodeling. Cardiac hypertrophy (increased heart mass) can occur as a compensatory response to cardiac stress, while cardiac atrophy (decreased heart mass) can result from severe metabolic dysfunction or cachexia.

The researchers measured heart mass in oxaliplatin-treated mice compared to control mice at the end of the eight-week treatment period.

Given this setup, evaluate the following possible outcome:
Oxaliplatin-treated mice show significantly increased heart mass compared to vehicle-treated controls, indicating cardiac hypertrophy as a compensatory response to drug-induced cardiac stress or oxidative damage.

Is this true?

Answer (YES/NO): YES